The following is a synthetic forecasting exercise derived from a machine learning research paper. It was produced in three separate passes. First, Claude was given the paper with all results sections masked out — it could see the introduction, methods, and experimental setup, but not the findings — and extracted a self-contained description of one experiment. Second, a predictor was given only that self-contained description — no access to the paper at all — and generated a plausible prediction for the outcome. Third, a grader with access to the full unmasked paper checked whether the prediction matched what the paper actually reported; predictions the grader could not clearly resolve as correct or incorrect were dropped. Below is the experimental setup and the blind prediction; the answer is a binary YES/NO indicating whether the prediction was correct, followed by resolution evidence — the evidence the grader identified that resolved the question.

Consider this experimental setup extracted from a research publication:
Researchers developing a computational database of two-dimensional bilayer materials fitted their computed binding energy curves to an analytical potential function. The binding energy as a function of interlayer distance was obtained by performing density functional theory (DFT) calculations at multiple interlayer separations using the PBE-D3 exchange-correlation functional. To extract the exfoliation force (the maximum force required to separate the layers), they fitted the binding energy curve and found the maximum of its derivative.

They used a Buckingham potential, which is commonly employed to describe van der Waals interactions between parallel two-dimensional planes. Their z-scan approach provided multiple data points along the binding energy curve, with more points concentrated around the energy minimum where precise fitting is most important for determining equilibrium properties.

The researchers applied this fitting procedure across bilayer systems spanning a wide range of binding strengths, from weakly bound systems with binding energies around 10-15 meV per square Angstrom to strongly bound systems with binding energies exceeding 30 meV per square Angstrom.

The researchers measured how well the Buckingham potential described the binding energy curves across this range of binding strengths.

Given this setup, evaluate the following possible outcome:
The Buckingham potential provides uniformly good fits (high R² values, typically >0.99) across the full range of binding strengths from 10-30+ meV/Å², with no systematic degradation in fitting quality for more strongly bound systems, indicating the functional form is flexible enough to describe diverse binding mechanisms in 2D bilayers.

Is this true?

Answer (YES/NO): NO